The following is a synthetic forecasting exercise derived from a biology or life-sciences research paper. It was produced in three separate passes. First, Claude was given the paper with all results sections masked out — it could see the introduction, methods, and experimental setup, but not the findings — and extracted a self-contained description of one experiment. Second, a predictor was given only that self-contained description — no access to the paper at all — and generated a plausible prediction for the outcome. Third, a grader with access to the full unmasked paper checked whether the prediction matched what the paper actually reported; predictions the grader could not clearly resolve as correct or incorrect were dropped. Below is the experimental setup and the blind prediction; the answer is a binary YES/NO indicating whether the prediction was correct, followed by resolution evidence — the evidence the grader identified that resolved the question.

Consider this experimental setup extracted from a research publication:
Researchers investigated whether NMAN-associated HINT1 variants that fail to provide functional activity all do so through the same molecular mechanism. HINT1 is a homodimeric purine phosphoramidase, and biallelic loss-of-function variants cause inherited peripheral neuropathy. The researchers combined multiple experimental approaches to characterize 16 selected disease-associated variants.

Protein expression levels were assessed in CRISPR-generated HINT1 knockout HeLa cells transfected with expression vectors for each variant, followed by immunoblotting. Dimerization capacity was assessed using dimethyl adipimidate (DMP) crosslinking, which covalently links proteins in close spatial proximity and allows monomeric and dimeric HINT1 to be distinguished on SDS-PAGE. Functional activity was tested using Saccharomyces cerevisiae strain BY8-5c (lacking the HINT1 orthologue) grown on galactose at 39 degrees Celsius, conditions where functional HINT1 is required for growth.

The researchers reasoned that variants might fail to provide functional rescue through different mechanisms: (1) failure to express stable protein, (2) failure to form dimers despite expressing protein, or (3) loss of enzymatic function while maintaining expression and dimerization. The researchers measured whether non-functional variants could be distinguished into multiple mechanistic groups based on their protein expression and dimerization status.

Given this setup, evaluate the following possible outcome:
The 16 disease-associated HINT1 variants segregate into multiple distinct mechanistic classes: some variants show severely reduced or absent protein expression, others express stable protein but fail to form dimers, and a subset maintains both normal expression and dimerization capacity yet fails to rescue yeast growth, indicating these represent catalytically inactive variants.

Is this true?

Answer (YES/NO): YES